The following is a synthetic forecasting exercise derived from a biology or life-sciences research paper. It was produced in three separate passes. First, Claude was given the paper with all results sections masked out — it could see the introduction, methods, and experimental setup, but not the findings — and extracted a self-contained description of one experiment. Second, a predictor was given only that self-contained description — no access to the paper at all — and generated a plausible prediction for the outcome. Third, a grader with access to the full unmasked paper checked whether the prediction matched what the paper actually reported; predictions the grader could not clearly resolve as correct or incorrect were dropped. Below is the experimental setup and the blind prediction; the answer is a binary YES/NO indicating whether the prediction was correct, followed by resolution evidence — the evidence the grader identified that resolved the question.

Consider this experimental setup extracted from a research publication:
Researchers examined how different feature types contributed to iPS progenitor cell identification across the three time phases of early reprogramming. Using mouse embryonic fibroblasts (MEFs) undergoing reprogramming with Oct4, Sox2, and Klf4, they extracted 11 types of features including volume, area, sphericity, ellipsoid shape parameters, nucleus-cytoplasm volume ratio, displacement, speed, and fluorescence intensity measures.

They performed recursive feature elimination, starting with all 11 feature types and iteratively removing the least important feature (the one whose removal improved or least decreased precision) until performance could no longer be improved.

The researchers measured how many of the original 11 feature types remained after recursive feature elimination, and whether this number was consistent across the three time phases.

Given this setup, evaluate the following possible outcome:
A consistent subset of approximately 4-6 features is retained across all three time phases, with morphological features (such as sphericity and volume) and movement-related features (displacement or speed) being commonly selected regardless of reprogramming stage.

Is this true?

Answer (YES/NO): NO